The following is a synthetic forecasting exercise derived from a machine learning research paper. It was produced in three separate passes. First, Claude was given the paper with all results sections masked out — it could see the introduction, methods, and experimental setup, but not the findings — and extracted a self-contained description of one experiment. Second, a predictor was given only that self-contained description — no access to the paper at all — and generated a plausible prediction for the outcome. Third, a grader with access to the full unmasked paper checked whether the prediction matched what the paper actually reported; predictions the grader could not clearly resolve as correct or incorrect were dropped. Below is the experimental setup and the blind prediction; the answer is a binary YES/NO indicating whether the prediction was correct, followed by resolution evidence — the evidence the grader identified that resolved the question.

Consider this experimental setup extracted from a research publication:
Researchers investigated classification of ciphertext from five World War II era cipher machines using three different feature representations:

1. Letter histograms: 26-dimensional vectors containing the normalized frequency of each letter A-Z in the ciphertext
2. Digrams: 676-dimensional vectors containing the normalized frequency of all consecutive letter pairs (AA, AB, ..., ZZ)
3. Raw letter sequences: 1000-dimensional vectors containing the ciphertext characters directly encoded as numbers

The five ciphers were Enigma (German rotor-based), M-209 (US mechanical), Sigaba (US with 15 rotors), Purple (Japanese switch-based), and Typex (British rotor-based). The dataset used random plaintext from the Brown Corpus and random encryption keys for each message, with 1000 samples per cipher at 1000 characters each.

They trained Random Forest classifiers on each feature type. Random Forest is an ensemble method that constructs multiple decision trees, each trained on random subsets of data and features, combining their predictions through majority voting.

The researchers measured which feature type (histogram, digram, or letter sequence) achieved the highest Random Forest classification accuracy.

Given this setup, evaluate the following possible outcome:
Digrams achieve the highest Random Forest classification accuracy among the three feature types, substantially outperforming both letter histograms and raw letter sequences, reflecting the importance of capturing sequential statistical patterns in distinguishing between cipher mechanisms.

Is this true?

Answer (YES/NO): NO